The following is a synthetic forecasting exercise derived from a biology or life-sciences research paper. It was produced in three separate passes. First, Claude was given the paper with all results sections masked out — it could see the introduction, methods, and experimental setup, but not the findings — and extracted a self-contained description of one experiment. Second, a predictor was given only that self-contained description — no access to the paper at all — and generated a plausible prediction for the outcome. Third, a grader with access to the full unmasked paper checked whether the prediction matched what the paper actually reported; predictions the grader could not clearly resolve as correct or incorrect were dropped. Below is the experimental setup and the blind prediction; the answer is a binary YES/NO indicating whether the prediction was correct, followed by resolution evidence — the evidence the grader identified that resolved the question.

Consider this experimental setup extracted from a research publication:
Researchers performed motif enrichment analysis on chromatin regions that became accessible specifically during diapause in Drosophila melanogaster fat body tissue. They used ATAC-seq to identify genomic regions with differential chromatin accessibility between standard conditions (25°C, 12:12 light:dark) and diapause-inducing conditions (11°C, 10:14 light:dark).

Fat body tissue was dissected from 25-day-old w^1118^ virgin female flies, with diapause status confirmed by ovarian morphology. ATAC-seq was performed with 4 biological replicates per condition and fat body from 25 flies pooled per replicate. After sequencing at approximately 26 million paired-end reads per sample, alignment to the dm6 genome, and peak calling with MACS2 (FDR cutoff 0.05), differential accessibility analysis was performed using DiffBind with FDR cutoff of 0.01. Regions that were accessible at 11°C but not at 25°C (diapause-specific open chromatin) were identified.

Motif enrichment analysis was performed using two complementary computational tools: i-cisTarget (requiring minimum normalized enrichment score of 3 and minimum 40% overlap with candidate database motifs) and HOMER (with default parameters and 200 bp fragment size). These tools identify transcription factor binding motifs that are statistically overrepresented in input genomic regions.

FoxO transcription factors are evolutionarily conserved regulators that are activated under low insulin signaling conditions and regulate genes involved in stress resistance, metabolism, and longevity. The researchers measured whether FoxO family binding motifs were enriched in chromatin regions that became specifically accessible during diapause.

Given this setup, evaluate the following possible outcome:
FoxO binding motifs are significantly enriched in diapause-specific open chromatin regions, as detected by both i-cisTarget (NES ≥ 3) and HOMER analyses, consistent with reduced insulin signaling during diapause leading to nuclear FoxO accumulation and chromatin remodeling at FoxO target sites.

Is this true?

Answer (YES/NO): NO